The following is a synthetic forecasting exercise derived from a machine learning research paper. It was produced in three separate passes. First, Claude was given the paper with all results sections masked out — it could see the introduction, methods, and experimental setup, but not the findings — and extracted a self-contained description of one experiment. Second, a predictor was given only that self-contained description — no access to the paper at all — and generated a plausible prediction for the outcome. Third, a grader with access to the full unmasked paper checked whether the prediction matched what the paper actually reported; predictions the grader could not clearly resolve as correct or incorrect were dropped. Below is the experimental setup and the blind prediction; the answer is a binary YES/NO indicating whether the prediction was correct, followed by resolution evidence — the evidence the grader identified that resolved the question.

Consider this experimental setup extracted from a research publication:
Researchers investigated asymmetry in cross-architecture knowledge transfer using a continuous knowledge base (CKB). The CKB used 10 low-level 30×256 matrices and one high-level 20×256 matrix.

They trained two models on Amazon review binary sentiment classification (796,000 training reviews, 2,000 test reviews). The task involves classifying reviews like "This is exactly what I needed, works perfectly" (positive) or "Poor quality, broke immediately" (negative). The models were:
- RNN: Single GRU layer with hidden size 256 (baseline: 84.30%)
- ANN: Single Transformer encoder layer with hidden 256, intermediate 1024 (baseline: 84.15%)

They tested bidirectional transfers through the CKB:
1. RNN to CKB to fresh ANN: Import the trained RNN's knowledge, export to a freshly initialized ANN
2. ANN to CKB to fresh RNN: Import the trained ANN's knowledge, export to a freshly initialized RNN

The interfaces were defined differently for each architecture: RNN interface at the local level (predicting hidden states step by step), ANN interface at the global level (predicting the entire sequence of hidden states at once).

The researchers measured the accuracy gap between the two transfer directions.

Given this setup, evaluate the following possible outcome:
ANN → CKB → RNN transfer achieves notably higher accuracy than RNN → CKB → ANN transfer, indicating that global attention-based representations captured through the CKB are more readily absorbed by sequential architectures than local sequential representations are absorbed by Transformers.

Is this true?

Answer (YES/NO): NO